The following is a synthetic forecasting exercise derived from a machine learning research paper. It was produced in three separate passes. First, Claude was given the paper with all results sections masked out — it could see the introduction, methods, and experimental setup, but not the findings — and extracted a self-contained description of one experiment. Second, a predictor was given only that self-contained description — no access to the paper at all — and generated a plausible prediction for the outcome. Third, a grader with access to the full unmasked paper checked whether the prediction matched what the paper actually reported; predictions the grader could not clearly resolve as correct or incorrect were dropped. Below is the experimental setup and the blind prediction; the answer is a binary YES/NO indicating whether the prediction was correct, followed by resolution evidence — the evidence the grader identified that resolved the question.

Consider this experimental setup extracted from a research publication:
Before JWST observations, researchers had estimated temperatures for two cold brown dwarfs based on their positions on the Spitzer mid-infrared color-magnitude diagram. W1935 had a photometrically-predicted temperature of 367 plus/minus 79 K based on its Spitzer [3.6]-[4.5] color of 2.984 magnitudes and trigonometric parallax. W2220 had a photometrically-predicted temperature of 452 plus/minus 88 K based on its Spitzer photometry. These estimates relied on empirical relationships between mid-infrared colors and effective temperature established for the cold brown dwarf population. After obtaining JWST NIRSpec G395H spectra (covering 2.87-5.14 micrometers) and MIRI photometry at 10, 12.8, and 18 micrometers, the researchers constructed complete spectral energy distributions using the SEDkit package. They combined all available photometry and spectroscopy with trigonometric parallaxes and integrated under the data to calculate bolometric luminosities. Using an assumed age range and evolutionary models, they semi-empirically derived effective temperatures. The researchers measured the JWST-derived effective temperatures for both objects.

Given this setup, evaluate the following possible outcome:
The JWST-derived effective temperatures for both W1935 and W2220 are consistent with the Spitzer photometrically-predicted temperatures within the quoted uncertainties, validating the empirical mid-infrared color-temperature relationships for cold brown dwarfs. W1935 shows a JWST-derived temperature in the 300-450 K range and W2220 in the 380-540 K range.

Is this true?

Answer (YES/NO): NO